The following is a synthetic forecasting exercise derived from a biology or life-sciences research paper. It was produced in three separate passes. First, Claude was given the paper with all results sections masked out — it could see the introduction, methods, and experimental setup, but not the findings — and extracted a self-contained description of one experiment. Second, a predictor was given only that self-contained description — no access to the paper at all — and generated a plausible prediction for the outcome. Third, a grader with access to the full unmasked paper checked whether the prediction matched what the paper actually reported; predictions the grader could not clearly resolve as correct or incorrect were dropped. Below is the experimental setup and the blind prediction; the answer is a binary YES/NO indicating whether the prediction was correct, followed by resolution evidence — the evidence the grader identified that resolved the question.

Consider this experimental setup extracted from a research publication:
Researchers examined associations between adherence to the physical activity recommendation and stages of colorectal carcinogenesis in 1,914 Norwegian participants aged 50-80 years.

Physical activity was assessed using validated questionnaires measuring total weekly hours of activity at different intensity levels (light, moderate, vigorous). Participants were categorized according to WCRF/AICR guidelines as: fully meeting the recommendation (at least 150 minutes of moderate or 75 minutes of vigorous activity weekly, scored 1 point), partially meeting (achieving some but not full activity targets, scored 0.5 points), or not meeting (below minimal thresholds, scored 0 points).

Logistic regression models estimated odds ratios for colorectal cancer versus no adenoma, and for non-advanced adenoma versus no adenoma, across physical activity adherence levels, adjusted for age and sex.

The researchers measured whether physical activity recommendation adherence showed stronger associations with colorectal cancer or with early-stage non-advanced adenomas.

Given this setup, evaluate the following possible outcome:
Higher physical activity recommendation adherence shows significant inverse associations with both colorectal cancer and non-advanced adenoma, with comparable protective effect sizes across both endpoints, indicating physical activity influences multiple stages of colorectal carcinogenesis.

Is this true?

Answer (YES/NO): NO